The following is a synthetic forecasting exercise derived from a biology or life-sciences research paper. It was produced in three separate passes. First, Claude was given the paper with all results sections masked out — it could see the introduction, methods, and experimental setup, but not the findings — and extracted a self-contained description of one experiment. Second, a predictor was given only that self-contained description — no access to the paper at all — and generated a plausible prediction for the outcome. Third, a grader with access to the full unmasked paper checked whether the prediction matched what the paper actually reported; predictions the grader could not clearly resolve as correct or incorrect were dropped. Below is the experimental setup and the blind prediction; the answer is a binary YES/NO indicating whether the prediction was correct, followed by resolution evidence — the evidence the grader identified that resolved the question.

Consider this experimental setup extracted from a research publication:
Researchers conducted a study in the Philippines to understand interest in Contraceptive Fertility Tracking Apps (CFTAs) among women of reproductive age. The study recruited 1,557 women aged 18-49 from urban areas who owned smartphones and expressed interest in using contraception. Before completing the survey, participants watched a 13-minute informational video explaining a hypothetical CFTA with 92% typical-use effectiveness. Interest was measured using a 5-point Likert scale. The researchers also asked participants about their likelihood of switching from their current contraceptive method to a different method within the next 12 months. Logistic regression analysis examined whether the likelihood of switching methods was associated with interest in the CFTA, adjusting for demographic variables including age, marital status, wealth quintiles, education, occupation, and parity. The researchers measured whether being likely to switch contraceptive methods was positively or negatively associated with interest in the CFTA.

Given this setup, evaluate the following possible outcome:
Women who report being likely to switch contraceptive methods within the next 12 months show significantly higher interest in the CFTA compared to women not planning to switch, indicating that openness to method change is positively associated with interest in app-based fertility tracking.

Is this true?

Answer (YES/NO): YES